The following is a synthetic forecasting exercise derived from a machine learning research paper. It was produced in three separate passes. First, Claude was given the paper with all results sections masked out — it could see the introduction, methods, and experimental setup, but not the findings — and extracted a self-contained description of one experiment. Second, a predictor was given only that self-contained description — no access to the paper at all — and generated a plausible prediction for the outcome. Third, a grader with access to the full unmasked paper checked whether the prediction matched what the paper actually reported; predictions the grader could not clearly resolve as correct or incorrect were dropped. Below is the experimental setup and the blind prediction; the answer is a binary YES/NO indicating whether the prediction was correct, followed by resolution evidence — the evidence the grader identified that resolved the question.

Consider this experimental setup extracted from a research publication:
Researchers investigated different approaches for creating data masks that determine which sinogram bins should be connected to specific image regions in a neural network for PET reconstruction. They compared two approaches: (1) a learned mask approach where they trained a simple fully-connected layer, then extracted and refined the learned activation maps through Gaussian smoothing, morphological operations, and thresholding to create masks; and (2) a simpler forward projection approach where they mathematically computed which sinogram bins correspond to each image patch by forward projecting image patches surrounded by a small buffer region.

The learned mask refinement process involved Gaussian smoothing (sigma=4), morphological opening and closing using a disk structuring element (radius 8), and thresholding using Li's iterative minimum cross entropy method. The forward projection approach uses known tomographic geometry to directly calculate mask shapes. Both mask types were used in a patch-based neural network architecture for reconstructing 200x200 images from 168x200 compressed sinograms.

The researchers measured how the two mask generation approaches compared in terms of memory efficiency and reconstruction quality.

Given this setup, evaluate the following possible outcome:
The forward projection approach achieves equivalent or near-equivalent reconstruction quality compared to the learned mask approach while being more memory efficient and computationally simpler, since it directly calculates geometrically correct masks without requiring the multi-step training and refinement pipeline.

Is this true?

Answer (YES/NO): NO